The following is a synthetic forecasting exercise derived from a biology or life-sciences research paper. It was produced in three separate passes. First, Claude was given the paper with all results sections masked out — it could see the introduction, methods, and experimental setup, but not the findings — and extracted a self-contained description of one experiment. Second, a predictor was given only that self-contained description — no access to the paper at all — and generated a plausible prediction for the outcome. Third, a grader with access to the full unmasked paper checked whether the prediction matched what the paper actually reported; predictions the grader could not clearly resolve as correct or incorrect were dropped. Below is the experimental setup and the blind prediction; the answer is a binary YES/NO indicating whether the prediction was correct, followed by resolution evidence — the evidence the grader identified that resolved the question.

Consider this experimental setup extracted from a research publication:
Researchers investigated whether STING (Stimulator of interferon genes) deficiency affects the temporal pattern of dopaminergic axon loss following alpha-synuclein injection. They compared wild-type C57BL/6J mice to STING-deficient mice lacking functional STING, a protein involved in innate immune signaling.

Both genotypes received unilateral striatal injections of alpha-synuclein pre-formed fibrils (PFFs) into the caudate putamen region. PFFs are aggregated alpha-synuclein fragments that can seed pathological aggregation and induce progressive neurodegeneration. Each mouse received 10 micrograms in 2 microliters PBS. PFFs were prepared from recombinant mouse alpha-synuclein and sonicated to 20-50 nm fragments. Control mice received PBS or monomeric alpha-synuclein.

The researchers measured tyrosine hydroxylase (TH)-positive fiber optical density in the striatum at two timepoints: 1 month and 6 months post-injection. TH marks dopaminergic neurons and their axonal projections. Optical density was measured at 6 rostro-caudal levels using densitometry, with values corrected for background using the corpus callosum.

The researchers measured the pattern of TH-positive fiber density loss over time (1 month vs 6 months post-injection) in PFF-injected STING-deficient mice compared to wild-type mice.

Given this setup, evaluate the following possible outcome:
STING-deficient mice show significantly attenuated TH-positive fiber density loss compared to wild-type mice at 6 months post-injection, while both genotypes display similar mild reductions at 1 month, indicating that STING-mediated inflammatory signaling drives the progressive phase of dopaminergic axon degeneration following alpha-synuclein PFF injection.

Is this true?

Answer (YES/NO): NO